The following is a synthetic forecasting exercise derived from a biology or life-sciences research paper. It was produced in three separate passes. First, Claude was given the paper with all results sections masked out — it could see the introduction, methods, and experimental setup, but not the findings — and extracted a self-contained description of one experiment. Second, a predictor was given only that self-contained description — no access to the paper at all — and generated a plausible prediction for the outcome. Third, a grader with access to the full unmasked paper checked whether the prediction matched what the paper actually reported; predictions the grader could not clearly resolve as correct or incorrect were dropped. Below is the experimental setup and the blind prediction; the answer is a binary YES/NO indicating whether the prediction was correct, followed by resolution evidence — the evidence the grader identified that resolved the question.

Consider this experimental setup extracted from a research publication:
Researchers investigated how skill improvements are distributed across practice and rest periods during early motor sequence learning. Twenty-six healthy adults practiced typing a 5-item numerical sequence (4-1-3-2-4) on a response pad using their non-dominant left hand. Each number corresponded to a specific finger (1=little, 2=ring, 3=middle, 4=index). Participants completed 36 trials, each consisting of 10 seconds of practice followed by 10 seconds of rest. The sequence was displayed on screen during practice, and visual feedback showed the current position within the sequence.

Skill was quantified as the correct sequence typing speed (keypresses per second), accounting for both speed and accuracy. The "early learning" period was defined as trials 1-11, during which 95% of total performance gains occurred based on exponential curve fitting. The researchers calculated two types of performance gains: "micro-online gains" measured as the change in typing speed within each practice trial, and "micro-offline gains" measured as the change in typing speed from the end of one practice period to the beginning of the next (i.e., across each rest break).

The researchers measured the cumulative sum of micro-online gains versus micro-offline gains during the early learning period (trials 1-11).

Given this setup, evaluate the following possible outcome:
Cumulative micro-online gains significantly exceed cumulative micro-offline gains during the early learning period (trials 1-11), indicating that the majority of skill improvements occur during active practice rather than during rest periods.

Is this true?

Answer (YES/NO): NO